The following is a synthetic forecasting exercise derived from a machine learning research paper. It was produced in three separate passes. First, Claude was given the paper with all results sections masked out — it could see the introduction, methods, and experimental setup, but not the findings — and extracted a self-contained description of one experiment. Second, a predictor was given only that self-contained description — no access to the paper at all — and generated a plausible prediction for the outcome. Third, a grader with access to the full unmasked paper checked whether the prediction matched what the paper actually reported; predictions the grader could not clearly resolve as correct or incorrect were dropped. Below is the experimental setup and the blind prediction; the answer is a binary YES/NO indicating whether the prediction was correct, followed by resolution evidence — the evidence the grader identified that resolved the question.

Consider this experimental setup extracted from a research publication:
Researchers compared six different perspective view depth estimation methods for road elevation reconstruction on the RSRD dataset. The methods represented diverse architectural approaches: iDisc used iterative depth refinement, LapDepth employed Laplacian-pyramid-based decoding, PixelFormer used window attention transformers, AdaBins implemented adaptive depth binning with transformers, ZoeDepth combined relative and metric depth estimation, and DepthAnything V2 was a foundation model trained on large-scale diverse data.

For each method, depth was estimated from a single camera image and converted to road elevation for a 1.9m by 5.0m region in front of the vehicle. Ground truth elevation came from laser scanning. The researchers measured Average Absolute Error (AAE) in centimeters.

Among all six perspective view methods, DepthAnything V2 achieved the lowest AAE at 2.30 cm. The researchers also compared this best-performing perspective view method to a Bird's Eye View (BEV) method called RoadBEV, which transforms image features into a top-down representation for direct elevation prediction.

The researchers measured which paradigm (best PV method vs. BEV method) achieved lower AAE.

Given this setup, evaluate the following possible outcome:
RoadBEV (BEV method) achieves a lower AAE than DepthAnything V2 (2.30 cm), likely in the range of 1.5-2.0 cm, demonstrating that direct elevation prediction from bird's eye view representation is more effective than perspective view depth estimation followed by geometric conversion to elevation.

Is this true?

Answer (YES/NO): YES